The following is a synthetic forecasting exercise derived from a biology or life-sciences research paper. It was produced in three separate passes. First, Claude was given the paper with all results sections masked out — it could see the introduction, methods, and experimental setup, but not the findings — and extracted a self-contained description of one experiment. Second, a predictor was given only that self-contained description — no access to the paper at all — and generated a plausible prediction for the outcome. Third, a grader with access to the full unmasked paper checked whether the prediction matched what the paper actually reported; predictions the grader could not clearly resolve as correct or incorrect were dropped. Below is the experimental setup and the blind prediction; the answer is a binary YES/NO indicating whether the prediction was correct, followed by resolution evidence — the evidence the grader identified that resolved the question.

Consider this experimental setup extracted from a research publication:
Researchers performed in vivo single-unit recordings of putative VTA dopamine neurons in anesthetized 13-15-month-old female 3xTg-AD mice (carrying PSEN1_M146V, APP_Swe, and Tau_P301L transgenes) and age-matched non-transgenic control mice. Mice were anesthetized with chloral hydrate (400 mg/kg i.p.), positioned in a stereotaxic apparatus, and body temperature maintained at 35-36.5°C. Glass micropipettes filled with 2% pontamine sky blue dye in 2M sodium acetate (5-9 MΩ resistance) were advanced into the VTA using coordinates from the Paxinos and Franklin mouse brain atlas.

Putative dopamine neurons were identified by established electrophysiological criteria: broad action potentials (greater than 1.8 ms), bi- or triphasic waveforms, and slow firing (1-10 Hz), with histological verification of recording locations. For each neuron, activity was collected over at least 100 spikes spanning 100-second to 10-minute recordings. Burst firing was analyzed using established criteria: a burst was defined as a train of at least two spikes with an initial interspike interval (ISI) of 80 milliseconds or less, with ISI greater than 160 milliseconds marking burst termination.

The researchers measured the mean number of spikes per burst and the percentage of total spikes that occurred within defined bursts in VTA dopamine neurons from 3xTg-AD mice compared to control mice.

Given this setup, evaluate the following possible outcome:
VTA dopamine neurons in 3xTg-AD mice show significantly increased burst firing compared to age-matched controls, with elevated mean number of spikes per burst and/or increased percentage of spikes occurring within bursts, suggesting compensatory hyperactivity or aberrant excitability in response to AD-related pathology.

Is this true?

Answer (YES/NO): NO